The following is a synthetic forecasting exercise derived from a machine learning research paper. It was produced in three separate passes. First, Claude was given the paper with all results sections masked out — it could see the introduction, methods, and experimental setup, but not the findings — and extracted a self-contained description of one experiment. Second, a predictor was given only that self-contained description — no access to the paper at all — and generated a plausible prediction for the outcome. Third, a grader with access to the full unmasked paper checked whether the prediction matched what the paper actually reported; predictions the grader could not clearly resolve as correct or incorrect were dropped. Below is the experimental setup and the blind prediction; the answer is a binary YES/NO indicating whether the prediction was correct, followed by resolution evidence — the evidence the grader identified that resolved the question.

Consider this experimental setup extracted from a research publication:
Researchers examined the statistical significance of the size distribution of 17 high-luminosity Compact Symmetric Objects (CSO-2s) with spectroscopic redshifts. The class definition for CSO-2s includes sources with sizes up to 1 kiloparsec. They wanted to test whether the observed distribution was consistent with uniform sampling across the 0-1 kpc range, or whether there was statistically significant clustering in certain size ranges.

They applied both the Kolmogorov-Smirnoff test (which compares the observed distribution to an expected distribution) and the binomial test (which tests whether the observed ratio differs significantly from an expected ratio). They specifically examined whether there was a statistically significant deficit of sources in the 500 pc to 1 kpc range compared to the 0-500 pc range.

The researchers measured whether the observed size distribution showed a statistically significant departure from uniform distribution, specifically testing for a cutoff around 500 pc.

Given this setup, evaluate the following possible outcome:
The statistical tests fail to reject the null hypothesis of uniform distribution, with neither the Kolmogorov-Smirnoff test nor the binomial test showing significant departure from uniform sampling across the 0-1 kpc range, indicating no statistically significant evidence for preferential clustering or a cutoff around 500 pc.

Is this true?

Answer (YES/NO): NO